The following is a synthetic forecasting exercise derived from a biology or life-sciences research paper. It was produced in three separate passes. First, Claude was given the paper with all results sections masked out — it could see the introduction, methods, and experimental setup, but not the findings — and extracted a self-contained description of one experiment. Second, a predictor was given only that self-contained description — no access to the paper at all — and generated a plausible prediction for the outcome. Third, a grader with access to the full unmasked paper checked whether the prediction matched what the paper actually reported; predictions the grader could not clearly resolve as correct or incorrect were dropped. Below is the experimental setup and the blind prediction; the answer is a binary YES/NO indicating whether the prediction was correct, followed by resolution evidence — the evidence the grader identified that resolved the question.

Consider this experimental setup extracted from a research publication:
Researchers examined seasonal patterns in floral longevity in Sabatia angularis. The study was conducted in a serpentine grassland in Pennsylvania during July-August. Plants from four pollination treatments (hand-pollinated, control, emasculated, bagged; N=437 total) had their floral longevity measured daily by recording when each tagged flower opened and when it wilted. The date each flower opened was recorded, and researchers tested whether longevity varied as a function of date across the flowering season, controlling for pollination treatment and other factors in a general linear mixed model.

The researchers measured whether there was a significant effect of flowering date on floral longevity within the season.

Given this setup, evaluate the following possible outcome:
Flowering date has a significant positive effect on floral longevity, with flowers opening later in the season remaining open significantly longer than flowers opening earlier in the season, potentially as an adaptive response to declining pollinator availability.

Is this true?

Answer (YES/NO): NO